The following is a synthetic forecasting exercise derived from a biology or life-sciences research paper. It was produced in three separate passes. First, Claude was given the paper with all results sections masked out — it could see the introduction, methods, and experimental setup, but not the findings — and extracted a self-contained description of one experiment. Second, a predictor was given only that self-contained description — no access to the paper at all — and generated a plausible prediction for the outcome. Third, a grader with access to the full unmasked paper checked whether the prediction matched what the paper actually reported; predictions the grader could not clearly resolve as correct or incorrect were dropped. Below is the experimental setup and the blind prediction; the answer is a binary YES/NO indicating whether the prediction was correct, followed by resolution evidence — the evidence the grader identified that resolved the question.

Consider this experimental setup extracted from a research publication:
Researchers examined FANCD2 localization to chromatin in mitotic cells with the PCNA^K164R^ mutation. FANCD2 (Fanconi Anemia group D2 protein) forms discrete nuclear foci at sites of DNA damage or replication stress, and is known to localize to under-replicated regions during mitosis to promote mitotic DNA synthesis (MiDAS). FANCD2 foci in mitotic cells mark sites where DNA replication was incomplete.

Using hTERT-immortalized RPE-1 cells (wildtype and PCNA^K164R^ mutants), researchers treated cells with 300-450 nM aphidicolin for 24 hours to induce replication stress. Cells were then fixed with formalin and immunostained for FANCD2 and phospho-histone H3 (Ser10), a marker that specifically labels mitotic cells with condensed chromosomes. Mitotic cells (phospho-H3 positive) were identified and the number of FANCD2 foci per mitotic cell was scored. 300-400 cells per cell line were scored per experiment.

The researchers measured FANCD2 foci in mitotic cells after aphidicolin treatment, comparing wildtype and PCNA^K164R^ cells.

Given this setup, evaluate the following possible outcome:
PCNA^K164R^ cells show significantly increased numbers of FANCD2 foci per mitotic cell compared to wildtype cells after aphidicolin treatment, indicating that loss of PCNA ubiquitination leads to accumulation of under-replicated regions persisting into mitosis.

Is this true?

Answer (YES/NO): NO